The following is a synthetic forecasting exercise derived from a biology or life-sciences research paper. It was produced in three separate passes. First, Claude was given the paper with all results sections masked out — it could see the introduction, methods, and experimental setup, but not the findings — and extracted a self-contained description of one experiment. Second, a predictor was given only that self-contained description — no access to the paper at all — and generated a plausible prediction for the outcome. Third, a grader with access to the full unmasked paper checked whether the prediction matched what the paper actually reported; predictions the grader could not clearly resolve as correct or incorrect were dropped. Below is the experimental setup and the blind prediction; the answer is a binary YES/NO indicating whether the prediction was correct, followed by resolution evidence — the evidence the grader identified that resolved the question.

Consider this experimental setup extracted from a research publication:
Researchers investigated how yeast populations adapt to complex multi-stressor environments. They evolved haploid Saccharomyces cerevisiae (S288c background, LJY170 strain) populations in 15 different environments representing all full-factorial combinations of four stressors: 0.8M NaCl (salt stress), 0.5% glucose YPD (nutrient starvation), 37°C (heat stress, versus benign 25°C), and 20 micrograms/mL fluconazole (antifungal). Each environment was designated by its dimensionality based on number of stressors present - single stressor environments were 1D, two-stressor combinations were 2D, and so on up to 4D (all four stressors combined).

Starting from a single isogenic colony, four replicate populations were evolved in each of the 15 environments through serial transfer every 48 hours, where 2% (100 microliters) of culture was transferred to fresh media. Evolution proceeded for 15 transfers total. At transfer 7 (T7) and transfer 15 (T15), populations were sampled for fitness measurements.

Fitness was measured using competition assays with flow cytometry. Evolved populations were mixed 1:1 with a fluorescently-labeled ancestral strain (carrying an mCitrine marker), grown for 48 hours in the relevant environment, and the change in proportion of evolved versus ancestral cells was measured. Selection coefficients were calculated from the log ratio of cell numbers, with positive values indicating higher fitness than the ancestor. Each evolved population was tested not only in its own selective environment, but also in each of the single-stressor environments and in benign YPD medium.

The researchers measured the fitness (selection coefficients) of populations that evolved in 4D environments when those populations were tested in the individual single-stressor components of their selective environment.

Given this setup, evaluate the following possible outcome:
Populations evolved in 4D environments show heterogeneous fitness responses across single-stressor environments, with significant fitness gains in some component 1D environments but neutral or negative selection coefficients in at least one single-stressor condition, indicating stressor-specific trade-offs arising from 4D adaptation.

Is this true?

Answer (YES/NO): YES